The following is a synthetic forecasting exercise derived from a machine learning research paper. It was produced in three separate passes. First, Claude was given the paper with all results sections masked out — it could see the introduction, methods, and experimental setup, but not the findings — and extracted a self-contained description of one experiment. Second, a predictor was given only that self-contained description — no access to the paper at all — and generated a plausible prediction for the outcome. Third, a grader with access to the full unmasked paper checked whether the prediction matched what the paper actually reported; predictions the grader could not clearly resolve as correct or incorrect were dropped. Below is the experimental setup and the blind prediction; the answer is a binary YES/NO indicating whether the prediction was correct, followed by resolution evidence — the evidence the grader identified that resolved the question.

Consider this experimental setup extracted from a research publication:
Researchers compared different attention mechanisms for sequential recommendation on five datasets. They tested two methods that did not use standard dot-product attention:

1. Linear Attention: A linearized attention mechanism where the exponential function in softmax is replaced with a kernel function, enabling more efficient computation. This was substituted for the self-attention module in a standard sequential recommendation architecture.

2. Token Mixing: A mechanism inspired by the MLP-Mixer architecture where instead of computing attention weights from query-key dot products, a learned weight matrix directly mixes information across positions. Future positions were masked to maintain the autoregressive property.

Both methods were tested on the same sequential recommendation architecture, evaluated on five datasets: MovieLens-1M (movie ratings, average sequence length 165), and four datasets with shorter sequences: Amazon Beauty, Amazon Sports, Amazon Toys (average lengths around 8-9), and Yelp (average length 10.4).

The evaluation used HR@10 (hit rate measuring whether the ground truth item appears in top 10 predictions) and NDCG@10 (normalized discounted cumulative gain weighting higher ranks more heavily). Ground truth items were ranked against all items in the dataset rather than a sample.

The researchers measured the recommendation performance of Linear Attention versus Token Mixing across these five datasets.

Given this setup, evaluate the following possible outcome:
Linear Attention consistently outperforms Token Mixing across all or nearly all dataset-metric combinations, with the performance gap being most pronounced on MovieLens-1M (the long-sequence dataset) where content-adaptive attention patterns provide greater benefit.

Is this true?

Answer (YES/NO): NO